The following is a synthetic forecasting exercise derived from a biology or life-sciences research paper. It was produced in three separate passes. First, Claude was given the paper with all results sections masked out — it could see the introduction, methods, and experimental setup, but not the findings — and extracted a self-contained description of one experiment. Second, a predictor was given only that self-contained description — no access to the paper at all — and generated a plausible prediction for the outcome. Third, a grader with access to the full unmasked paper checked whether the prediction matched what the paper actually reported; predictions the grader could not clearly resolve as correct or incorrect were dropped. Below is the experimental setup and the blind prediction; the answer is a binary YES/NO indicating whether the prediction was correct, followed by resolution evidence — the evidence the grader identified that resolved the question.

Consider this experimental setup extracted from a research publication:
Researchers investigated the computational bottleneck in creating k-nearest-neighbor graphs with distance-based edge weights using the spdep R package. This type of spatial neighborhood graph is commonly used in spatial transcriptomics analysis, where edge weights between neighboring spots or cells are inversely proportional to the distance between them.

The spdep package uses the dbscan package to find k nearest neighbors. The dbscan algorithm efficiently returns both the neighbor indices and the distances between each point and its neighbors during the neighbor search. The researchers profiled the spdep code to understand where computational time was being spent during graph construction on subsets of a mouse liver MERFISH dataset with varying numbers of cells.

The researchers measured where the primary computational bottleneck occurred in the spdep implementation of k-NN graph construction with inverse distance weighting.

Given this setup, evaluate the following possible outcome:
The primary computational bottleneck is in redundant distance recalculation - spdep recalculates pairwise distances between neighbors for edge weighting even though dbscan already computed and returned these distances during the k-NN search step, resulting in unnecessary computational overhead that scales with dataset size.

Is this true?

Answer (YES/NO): YES